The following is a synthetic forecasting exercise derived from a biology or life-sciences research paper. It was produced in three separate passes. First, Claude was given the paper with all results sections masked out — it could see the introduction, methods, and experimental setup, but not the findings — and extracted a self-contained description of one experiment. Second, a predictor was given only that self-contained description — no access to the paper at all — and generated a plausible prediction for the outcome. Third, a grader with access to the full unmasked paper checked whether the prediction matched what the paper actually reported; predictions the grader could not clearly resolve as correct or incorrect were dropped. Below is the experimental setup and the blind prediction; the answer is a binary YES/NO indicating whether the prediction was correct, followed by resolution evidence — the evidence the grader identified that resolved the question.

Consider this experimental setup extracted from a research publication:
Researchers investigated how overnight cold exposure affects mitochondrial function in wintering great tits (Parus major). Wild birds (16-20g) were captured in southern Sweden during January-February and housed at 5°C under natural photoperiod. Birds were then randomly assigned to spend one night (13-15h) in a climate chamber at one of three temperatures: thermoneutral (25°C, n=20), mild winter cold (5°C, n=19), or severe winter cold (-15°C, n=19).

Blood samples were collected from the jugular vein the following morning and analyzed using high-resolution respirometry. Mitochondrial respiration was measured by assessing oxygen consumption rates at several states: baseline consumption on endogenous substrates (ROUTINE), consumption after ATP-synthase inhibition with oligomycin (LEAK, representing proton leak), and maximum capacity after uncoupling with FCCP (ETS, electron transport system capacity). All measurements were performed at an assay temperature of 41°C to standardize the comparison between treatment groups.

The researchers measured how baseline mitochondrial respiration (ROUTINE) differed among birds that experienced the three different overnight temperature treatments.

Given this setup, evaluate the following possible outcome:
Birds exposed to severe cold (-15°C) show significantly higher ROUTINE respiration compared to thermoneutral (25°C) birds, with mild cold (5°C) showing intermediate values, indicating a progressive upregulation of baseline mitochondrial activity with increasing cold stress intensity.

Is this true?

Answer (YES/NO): NO